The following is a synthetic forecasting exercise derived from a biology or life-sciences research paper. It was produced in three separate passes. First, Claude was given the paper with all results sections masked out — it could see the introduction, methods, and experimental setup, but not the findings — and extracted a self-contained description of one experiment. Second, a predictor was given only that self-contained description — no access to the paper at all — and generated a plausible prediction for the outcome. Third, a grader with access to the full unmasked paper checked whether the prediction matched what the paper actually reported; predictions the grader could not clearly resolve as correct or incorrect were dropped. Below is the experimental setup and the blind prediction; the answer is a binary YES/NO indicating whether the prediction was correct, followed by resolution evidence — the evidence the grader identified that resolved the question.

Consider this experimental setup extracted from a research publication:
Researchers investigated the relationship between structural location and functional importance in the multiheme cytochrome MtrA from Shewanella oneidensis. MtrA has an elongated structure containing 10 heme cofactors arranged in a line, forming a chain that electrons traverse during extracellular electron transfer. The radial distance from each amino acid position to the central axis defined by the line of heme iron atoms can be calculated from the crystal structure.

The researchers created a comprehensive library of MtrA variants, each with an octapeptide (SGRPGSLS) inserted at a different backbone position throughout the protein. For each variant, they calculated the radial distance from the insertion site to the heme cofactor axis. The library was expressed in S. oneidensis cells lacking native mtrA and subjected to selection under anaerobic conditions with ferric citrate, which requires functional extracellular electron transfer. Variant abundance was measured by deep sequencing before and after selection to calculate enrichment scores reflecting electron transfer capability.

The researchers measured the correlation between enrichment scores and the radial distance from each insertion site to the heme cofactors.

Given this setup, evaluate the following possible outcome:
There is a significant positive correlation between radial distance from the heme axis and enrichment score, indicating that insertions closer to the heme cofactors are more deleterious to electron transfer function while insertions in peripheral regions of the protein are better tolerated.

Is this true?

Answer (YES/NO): YES